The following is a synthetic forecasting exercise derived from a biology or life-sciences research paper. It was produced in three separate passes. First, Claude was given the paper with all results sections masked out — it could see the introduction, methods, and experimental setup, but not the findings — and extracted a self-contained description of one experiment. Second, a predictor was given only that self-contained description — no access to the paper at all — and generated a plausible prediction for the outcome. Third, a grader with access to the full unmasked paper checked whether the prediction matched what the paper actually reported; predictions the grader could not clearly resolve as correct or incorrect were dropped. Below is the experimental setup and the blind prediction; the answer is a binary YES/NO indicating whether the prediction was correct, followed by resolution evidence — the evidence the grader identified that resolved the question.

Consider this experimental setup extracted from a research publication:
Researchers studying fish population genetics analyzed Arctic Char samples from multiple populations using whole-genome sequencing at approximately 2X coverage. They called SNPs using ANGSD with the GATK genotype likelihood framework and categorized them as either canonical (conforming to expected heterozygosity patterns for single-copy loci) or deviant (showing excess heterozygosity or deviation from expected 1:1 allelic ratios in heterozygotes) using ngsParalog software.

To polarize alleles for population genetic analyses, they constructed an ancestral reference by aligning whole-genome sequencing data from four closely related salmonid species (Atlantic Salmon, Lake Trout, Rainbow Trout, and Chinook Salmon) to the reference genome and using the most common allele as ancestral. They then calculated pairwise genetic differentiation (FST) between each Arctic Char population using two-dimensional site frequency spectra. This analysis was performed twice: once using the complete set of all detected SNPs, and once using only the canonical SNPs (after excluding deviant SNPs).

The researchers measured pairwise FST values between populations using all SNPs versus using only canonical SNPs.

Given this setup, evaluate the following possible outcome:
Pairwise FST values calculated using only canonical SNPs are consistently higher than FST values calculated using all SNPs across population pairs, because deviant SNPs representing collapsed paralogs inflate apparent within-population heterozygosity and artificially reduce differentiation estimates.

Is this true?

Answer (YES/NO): YES